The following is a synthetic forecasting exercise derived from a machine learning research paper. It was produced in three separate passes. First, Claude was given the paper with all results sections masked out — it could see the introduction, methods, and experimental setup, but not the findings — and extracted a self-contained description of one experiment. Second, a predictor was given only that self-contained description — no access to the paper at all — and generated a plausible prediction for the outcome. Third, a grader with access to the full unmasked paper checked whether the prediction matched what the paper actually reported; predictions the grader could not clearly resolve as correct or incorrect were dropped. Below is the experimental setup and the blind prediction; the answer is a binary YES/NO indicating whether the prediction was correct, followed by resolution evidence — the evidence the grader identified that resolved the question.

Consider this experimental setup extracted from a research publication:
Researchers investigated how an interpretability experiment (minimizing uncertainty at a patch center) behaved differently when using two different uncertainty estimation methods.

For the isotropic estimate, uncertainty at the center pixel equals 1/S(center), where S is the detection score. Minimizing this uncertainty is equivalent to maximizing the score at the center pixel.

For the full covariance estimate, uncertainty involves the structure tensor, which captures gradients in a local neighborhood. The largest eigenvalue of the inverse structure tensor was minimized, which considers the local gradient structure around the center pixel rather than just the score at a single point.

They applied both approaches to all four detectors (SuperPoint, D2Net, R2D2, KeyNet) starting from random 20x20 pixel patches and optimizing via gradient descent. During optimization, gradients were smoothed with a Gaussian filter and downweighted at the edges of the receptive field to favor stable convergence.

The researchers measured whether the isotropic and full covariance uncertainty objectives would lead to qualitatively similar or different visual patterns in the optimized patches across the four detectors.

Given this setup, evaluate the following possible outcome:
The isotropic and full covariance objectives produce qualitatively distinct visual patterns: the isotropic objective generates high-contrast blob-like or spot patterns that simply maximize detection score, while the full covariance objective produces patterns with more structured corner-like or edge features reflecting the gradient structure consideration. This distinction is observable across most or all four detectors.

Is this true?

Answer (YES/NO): NO